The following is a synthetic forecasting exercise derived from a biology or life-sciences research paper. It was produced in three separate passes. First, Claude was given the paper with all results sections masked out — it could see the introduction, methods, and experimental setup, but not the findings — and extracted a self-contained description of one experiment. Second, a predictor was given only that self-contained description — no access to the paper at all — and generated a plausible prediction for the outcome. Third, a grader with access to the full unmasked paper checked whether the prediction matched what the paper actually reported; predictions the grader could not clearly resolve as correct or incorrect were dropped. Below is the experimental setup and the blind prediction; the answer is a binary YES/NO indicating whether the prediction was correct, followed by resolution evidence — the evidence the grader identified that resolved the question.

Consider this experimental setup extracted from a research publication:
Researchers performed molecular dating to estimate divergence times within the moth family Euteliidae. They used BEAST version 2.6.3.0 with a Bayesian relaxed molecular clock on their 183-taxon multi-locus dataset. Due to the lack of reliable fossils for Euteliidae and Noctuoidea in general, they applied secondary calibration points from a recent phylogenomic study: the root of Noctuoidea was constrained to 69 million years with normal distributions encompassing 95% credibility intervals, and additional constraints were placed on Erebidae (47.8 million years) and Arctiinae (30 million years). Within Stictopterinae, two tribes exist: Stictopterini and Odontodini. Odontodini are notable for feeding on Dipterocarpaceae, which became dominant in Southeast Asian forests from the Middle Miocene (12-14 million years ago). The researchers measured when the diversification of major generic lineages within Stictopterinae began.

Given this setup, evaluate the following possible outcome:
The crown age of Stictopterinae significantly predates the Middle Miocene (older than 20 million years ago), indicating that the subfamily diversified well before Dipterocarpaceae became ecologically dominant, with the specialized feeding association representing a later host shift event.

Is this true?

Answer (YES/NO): NO